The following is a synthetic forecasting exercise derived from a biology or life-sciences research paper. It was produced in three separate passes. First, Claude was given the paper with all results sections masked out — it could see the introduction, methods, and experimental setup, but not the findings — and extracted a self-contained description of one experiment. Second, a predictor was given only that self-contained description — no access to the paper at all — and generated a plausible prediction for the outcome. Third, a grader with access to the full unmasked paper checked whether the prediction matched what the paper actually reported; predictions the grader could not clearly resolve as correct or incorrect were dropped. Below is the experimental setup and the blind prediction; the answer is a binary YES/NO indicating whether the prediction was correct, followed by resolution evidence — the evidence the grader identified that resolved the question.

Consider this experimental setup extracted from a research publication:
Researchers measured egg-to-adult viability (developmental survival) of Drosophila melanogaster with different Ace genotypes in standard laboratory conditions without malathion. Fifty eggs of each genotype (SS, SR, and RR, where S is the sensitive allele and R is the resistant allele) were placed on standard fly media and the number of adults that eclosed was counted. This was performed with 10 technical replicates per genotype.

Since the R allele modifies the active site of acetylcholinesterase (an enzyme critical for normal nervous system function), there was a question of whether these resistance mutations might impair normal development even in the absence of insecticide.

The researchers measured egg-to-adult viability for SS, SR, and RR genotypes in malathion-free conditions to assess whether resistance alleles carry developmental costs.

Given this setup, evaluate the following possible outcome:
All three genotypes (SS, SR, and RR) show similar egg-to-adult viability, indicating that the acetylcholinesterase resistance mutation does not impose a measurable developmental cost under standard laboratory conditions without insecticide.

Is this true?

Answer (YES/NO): NO